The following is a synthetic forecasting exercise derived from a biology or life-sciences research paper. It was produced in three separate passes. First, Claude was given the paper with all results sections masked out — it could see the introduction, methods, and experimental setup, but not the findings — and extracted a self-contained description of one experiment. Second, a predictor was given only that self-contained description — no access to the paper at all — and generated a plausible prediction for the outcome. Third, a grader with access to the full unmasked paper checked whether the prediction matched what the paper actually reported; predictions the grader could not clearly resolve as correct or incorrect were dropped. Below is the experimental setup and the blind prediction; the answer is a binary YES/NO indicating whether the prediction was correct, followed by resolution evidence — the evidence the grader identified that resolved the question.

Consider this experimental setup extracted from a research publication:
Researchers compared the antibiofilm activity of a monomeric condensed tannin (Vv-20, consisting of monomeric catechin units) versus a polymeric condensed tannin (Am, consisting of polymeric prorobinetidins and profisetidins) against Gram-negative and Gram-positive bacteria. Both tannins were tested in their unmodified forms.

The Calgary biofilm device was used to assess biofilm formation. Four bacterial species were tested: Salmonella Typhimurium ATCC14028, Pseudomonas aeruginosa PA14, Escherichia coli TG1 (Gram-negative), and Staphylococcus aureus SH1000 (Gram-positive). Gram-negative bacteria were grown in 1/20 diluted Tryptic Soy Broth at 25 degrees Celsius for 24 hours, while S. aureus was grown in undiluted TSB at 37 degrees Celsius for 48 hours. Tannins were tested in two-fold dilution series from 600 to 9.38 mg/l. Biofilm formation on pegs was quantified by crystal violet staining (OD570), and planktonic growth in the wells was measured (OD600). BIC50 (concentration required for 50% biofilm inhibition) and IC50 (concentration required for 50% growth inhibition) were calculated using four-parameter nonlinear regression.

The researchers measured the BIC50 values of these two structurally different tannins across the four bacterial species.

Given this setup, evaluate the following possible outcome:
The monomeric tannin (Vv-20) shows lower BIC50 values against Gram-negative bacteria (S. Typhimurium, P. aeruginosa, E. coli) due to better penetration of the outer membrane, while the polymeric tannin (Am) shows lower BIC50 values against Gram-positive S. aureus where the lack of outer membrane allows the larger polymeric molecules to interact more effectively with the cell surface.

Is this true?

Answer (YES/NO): YES